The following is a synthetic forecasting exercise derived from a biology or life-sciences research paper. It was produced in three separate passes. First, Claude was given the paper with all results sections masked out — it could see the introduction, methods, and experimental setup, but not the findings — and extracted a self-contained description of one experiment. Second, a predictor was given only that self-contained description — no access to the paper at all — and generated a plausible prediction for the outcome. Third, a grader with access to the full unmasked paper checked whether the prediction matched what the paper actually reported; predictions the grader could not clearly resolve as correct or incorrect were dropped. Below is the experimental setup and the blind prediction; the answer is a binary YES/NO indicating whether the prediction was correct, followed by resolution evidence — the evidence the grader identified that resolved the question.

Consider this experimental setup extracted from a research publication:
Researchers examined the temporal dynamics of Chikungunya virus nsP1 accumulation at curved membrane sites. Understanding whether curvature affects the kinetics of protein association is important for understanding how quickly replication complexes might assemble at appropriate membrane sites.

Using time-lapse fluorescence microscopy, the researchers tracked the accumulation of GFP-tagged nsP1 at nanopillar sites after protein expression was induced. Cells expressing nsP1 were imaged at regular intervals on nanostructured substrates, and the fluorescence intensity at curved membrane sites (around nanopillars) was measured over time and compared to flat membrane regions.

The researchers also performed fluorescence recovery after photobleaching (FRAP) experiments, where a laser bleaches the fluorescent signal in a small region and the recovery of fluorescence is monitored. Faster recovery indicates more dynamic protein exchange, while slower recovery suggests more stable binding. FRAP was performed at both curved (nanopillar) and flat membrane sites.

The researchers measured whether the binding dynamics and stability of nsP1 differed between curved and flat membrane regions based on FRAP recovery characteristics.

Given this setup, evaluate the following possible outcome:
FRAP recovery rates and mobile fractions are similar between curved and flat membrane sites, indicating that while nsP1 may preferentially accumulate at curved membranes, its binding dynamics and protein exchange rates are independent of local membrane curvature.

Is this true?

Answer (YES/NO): NO